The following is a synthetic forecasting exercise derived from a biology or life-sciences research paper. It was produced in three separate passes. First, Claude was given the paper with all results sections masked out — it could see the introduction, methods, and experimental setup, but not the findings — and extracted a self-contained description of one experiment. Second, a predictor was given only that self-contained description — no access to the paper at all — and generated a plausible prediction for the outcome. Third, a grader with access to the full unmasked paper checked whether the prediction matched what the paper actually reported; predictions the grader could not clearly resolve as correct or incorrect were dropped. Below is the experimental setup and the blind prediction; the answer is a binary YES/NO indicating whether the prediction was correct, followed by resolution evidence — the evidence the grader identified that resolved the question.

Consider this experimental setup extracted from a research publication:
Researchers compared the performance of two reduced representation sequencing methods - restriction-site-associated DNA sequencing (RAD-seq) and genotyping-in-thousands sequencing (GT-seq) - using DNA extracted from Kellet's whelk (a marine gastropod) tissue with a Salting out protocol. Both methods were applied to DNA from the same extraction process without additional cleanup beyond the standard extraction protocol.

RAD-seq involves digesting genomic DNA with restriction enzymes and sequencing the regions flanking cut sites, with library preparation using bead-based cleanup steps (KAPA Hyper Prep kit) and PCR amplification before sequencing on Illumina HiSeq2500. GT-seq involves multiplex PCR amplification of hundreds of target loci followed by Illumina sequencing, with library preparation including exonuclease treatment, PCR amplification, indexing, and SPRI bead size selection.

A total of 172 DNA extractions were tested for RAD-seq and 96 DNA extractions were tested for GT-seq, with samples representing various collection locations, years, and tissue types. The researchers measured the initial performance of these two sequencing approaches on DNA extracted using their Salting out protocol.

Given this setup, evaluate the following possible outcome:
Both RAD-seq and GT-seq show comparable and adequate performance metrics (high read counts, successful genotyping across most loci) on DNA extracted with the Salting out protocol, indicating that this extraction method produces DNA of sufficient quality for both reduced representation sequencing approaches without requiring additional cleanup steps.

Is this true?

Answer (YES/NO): NO